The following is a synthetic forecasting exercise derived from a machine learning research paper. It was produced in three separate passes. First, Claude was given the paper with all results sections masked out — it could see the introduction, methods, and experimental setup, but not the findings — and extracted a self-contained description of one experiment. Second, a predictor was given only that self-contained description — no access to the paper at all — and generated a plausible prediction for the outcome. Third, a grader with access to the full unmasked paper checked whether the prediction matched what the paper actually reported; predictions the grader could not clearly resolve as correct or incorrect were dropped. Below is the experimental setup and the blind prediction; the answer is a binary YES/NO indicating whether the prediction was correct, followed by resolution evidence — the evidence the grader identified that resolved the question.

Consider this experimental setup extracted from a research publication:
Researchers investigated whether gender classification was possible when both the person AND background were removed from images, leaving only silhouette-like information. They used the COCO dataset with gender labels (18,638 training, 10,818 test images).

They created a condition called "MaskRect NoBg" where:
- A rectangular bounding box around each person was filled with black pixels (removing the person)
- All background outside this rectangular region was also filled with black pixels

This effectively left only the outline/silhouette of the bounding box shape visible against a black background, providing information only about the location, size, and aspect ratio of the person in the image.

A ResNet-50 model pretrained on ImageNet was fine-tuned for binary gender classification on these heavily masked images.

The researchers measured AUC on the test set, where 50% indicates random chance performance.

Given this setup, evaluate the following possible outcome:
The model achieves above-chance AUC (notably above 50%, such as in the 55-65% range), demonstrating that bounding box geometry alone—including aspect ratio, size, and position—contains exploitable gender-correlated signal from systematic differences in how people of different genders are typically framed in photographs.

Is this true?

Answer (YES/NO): YES